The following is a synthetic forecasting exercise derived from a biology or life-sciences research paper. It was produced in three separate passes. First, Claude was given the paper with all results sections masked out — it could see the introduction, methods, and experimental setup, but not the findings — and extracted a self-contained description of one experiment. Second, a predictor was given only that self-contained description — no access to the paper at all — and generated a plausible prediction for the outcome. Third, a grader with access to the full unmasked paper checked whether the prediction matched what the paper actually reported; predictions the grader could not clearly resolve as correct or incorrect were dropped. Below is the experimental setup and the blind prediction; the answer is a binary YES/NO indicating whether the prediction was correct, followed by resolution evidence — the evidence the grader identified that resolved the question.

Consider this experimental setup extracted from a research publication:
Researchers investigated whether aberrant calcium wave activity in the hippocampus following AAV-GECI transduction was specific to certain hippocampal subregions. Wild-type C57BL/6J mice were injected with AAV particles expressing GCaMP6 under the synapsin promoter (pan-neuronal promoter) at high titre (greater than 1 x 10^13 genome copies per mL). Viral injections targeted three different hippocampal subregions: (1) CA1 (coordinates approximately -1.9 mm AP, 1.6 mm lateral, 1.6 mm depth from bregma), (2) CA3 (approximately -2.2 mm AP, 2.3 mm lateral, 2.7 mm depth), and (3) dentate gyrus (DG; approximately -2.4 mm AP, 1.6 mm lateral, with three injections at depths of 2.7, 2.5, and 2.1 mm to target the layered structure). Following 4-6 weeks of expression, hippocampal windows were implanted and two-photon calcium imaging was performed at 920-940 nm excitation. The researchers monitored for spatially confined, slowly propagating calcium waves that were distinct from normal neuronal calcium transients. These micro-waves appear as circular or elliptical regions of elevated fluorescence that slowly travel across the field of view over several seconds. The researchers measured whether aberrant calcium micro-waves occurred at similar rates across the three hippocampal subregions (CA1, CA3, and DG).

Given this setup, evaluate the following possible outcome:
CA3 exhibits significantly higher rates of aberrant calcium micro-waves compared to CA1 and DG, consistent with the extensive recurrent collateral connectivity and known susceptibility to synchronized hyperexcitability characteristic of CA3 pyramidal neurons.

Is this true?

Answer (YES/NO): NO